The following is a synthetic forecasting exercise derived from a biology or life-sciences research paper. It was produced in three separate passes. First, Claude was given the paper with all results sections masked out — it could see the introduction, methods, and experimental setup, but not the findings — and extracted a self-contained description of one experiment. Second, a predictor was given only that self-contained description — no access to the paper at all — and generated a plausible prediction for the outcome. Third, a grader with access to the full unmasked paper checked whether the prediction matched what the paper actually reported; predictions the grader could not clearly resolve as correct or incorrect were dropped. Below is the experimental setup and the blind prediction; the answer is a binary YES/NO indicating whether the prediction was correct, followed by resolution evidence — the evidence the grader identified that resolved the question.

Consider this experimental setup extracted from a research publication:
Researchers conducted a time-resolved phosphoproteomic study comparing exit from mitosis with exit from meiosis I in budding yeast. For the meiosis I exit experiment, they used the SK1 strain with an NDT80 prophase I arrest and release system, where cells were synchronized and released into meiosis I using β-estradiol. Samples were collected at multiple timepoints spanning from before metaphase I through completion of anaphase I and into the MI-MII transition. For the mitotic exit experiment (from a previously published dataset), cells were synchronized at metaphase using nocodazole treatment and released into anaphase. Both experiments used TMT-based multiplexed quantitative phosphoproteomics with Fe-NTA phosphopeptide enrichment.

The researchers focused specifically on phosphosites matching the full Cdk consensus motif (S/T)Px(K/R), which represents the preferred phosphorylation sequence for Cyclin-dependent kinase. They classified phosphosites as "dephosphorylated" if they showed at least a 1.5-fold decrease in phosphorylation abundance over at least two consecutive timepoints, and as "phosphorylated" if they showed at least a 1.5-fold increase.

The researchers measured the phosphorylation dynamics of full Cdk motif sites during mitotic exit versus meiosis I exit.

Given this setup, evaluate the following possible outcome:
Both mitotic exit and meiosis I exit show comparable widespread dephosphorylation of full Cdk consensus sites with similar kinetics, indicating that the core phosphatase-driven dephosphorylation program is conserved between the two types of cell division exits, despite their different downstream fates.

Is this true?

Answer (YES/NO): NO